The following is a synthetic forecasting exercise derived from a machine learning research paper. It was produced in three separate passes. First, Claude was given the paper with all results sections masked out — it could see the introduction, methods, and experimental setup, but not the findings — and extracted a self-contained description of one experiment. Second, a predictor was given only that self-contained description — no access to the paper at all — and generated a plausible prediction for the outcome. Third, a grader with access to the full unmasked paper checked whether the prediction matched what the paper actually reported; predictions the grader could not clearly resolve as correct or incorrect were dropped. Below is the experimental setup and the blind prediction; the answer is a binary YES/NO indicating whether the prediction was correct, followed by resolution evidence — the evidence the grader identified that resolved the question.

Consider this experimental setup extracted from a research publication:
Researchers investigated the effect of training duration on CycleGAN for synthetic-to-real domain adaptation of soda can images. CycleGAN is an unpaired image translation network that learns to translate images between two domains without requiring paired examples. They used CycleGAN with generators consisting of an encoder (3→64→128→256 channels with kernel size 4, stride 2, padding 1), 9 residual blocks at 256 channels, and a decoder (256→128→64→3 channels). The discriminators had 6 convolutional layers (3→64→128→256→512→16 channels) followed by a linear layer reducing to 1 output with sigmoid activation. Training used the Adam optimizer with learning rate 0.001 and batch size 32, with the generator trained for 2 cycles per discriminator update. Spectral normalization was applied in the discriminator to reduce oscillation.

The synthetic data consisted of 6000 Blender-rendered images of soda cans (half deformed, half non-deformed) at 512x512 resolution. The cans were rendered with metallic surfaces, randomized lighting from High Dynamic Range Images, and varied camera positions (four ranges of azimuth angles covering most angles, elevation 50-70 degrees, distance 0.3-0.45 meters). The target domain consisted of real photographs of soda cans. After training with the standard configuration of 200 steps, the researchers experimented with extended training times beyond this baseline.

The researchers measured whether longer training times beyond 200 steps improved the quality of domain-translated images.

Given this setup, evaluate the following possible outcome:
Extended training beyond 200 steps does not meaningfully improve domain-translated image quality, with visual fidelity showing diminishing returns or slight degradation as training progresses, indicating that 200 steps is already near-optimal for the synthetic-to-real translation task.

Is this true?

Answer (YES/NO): YES